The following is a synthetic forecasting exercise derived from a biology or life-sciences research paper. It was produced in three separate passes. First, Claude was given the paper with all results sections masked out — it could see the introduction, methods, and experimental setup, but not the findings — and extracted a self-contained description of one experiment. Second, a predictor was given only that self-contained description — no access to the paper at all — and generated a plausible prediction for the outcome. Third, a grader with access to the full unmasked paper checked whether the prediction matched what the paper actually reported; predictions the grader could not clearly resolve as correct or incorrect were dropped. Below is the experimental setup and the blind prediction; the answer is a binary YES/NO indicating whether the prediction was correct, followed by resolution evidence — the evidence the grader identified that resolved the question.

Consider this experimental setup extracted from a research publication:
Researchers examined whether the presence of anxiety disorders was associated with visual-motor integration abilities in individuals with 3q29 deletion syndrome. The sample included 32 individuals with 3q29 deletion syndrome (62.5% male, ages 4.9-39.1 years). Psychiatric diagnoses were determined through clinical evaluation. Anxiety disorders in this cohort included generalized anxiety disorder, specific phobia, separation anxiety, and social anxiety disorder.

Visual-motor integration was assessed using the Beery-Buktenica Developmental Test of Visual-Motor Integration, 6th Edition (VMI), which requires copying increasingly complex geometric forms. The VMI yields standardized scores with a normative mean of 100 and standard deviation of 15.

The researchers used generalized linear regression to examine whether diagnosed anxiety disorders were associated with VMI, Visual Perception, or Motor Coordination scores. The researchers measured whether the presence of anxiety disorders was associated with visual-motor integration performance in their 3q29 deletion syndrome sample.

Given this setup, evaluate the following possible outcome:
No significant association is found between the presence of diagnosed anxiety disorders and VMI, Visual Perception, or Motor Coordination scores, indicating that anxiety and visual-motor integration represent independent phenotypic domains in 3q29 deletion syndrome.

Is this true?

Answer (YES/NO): YES